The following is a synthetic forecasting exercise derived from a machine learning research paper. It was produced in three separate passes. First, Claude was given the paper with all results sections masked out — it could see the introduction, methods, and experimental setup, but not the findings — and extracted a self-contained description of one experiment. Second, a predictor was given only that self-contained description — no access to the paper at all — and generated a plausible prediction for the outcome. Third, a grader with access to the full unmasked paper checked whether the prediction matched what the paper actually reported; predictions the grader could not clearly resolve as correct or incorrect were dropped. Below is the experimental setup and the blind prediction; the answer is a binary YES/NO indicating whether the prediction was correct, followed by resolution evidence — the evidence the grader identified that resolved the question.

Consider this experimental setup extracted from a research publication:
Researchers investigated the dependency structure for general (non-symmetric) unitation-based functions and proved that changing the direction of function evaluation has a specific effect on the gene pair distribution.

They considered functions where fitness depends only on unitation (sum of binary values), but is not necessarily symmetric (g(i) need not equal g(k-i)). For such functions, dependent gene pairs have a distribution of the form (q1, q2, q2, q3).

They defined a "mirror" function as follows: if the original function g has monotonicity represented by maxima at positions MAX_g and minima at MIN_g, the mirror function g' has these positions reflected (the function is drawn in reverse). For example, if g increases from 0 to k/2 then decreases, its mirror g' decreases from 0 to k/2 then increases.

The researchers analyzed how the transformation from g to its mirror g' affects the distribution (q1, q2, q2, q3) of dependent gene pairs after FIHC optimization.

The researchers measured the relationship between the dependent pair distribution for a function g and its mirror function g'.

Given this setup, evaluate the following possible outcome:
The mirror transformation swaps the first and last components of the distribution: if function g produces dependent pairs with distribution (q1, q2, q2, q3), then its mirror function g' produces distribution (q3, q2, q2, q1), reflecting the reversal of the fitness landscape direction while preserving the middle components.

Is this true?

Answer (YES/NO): YES